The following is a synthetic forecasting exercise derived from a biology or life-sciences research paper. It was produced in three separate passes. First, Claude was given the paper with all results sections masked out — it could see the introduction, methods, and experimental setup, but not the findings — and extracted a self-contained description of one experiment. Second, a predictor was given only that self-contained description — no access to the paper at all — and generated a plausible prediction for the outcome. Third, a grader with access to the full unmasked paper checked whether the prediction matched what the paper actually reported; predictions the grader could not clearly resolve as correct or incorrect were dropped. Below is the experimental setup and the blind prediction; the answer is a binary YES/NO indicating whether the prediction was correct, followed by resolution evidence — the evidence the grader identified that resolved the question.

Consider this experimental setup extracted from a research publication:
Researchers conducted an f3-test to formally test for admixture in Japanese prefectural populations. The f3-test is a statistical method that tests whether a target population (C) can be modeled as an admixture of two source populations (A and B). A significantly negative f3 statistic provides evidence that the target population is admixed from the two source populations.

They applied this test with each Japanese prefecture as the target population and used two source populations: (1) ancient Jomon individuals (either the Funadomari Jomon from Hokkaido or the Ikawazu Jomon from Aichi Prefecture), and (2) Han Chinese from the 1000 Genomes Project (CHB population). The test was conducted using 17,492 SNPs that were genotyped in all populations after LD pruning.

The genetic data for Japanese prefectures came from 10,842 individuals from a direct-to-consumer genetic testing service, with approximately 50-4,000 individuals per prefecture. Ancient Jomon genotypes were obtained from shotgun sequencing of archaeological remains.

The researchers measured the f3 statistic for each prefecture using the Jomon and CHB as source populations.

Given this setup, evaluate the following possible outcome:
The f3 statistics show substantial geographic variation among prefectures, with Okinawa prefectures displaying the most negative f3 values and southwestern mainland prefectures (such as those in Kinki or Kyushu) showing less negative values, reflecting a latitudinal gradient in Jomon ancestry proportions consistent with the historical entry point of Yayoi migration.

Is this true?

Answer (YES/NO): NO